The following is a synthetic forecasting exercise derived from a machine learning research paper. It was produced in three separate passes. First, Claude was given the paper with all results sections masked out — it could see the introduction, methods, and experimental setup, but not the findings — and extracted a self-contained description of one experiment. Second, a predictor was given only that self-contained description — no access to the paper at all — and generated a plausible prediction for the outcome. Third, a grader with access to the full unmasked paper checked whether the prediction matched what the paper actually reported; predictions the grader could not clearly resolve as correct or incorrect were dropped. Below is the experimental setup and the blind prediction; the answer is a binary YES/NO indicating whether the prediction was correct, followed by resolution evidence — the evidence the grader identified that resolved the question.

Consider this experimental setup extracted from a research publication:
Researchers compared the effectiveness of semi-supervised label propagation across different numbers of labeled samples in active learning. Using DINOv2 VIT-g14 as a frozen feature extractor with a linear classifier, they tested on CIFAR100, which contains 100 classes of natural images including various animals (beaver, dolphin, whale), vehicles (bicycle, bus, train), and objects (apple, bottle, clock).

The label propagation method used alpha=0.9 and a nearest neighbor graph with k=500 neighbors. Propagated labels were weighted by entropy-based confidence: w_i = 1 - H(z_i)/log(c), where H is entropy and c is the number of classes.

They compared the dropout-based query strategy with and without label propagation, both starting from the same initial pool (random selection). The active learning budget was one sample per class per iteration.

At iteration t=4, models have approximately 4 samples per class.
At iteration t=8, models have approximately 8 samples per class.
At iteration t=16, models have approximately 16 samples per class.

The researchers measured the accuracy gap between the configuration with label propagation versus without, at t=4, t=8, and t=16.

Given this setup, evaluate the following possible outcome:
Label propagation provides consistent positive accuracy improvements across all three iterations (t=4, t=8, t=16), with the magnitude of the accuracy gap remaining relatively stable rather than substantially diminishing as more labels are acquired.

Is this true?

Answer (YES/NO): NO